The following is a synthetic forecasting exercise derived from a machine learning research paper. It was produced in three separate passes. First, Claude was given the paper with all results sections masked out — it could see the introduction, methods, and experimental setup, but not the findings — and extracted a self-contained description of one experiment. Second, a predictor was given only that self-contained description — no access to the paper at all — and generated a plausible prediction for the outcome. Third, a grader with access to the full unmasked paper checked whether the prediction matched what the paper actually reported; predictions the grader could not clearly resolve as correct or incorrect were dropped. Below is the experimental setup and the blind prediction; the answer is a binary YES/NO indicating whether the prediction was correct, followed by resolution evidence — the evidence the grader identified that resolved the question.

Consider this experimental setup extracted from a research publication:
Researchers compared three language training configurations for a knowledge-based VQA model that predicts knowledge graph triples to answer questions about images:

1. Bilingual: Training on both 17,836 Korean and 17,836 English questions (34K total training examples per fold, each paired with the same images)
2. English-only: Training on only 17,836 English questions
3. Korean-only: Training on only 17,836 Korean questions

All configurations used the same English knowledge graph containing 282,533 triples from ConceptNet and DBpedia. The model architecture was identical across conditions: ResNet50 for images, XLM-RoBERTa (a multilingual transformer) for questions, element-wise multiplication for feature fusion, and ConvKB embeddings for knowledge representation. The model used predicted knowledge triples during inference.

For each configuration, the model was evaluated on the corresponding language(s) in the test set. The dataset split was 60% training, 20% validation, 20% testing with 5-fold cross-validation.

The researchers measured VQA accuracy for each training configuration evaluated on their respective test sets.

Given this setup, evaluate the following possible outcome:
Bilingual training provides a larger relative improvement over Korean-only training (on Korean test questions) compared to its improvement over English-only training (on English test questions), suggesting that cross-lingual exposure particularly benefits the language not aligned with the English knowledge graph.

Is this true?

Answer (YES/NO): NO